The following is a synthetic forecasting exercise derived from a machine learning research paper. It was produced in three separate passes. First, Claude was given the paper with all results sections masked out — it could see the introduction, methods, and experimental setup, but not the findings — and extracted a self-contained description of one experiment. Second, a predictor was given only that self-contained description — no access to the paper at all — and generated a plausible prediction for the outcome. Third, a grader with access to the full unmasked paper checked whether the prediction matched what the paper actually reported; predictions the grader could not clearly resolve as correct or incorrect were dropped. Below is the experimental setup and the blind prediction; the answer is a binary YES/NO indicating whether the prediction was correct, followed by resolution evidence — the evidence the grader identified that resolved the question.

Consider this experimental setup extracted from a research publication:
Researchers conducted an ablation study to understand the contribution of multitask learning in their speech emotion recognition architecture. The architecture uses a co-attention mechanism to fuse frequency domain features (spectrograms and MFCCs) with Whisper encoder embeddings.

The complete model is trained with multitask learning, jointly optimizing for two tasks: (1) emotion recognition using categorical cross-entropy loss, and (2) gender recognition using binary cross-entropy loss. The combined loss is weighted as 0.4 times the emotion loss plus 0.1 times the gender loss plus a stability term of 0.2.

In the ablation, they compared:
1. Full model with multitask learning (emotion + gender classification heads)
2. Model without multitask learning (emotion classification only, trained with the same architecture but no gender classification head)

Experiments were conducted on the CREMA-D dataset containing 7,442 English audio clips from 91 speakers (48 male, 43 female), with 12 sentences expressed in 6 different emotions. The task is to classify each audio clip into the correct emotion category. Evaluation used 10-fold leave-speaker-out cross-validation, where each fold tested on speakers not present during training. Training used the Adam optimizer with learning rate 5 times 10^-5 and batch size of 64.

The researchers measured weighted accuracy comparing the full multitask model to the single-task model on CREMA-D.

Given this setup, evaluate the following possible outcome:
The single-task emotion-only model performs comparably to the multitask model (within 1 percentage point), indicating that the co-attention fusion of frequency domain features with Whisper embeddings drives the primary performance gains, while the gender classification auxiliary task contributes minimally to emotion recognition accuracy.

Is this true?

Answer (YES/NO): NO